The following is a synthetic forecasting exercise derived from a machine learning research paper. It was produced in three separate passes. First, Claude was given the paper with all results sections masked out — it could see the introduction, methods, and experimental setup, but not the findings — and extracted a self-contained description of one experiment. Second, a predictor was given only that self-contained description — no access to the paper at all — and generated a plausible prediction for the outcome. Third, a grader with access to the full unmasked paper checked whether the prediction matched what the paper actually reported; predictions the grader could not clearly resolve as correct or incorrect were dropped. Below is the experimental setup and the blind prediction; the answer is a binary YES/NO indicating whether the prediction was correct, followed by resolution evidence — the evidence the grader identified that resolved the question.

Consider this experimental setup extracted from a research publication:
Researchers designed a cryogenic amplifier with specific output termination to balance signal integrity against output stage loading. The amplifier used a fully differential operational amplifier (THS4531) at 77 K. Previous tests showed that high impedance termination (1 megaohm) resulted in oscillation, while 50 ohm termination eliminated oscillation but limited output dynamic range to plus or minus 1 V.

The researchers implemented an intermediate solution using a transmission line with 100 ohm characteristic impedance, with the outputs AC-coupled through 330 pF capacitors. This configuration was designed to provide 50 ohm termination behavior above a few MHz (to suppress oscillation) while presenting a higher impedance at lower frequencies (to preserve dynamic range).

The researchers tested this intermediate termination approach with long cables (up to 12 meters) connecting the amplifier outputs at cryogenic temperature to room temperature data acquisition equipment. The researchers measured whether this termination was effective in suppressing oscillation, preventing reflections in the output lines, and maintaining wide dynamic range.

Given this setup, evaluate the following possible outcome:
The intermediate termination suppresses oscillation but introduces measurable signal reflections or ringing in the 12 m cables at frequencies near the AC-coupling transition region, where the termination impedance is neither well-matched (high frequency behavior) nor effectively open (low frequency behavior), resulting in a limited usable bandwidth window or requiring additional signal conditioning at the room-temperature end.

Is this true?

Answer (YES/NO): NO